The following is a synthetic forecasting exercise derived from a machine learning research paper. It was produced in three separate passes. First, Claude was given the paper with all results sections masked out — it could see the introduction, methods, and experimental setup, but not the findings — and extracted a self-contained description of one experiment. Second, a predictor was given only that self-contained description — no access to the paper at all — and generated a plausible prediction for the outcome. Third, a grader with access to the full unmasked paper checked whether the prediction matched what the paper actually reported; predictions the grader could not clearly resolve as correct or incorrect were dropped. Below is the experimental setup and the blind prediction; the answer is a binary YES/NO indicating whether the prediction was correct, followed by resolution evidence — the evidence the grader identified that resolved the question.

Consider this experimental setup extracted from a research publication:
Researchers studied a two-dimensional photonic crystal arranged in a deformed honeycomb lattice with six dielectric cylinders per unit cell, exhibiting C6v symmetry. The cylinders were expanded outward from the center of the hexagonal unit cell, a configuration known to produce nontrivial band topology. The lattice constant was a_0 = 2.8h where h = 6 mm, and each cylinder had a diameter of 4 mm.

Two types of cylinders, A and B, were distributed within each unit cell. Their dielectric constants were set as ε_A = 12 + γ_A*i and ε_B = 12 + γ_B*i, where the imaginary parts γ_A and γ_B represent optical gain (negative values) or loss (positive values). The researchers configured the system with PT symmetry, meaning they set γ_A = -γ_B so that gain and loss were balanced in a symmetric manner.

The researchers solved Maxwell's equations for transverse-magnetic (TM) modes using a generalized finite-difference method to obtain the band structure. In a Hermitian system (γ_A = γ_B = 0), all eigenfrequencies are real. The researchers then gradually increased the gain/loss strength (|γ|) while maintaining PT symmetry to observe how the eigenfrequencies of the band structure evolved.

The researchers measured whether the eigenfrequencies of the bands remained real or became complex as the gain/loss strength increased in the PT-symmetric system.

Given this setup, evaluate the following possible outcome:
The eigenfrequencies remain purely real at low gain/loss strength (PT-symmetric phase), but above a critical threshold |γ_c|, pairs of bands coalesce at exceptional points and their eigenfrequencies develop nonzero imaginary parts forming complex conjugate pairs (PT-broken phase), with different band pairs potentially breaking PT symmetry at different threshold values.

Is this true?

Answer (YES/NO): YES